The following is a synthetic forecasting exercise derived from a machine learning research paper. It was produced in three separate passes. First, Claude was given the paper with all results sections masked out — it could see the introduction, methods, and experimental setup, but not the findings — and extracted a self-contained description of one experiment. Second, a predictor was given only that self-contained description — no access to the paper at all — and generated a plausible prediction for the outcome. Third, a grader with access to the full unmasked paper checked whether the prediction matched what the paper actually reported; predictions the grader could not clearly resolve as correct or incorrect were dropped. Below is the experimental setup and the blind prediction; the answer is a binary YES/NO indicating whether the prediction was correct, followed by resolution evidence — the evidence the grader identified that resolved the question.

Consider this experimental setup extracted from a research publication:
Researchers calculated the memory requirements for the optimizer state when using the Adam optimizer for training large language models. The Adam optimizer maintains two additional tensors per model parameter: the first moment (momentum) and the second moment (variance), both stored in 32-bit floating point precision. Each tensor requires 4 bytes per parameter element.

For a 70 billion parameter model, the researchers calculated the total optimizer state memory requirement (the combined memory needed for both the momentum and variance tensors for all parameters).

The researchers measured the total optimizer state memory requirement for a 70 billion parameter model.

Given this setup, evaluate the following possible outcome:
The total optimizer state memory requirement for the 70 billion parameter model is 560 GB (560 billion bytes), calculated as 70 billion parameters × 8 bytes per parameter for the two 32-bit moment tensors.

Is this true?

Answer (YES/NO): NO